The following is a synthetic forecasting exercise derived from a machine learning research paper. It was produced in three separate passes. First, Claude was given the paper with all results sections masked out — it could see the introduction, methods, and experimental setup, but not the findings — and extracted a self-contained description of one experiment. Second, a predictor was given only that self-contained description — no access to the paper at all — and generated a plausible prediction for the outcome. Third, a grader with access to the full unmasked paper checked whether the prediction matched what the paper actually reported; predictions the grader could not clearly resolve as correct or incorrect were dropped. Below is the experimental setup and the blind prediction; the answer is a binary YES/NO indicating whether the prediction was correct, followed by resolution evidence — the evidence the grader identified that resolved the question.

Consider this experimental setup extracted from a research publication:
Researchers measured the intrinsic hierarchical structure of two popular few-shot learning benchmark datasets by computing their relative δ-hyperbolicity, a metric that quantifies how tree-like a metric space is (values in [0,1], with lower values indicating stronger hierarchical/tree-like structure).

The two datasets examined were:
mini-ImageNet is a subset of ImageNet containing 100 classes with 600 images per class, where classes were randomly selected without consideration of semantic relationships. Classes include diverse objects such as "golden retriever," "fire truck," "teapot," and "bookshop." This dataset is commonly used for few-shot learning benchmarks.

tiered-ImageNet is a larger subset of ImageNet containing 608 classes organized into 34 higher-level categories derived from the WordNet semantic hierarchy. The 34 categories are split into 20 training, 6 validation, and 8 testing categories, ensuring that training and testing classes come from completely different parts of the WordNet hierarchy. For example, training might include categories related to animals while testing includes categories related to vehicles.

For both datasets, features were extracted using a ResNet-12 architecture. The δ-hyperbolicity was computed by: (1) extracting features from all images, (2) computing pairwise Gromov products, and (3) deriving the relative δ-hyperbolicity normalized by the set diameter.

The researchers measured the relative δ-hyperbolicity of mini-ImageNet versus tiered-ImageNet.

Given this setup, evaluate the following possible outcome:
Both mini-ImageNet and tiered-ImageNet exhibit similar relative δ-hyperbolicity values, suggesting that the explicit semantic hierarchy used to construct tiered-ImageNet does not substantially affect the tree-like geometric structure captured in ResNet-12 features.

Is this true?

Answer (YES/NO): NO